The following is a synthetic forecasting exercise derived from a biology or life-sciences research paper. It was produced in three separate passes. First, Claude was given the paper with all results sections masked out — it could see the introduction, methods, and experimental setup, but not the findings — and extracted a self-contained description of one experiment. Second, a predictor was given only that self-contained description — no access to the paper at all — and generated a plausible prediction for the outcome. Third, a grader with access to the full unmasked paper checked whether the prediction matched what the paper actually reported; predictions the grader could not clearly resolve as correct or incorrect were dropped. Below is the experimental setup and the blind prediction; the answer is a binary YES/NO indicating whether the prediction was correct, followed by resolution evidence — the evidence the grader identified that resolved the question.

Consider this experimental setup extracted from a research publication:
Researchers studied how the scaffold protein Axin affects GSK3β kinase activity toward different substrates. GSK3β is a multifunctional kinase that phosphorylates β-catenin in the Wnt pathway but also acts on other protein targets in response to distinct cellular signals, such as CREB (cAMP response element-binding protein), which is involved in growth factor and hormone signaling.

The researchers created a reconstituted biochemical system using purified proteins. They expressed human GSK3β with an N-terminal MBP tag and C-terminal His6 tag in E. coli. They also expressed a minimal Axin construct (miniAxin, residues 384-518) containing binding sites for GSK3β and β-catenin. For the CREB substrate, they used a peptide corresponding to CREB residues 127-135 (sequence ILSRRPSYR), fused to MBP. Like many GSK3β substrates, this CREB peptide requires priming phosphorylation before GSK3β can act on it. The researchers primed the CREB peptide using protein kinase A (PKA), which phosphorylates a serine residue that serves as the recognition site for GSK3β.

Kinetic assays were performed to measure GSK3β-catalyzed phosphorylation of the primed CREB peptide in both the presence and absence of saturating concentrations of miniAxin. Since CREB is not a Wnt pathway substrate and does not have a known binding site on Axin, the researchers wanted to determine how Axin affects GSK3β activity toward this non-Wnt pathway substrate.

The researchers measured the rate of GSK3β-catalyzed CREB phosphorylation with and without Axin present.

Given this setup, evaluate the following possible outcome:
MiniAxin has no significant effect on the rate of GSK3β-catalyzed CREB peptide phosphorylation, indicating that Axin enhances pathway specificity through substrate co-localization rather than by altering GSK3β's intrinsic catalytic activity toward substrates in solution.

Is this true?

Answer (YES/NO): NO